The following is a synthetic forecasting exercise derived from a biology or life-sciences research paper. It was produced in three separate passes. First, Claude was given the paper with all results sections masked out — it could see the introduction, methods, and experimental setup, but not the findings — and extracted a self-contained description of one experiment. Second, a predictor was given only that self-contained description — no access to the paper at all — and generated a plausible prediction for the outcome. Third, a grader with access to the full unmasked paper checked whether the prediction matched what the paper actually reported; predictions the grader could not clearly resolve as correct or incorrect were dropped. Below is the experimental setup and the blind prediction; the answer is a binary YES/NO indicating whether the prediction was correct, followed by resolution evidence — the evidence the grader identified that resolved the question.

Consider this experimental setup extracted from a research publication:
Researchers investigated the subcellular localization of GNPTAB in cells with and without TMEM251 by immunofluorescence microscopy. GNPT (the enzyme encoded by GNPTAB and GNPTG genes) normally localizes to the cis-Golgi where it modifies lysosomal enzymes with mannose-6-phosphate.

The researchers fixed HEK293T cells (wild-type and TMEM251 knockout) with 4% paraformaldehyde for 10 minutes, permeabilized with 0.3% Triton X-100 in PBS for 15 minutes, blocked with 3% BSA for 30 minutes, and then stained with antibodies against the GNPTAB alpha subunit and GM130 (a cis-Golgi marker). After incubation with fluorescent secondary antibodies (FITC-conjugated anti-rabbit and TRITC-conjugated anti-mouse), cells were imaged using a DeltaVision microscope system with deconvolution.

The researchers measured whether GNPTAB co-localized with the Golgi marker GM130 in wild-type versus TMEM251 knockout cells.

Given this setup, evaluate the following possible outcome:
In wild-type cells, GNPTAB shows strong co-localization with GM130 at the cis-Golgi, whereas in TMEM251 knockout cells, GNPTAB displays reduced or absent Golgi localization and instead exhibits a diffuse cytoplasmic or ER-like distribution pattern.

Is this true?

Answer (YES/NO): NO